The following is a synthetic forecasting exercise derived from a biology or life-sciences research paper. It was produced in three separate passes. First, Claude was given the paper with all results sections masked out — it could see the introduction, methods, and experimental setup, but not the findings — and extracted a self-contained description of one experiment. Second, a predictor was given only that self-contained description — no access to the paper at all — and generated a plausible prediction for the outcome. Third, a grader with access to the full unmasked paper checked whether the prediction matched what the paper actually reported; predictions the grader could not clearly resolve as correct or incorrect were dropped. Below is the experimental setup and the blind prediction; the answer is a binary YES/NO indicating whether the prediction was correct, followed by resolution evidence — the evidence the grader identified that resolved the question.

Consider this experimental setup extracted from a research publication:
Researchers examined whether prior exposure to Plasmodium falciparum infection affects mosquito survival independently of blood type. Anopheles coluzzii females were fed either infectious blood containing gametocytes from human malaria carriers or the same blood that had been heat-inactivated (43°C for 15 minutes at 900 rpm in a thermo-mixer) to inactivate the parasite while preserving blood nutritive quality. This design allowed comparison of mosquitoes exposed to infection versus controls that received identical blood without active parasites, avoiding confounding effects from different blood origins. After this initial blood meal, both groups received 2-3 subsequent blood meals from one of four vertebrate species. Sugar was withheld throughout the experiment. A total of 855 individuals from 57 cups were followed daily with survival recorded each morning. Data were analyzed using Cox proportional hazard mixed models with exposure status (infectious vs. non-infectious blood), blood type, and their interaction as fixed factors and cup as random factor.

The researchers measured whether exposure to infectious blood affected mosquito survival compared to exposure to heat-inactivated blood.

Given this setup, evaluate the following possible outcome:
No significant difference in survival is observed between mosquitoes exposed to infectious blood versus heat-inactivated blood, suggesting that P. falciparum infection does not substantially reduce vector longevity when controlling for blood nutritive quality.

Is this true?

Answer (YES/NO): YES